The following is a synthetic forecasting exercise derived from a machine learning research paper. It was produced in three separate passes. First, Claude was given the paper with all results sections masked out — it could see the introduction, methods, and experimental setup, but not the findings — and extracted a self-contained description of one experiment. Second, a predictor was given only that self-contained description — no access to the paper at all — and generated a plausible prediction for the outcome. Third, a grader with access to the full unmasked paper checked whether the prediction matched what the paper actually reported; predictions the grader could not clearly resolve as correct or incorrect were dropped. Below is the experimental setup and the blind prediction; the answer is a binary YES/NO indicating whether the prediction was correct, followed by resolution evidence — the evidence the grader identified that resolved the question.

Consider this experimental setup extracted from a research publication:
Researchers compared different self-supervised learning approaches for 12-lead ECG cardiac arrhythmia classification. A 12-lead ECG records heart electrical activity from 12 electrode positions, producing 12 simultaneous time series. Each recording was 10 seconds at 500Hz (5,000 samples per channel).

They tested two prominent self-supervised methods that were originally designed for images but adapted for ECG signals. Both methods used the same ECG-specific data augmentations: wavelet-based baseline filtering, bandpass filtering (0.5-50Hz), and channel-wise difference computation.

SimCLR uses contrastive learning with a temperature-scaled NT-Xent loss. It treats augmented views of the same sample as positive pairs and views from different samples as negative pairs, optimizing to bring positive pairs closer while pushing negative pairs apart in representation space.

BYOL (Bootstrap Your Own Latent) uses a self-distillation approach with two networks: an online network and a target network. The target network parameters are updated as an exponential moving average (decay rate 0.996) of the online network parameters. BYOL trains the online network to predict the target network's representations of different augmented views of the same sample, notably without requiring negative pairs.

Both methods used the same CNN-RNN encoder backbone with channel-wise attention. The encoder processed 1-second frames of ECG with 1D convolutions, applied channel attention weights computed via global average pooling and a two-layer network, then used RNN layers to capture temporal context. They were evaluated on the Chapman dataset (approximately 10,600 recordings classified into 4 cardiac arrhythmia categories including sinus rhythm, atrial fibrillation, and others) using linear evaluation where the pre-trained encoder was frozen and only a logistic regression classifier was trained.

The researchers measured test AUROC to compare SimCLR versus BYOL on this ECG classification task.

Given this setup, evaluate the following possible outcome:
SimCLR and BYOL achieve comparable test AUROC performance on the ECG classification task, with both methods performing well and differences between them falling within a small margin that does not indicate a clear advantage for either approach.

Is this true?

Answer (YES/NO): NO